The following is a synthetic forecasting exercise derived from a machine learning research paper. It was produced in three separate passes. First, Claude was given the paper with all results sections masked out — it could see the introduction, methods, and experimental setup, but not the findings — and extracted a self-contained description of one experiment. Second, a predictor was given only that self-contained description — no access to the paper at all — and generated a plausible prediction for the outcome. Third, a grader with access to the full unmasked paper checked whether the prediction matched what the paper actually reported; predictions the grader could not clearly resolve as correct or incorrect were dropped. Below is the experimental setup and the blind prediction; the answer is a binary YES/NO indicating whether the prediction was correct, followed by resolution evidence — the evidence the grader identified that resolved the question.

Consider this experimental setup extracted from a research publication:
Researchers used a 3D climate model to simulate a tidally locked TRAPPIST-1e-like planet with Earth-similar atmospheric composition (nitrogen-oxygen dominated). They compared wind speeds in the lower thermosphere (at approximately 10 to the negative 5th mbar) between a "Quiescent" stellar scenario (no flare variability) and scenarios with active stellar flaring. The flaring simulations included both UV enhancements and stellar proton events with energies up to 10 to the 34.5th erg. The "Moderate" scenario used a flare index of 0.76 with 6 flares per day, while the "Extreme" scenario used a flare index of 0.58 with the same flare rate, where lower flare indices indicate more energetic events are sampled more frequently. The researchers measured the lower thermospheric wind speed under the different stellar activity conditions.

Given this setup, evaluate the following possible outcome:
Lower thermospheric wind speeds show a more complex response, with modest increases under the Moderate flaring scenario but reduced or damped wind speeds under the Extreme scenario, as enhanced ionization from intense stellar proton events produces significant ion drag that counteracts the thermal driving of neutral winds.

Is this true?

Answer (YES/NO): NO